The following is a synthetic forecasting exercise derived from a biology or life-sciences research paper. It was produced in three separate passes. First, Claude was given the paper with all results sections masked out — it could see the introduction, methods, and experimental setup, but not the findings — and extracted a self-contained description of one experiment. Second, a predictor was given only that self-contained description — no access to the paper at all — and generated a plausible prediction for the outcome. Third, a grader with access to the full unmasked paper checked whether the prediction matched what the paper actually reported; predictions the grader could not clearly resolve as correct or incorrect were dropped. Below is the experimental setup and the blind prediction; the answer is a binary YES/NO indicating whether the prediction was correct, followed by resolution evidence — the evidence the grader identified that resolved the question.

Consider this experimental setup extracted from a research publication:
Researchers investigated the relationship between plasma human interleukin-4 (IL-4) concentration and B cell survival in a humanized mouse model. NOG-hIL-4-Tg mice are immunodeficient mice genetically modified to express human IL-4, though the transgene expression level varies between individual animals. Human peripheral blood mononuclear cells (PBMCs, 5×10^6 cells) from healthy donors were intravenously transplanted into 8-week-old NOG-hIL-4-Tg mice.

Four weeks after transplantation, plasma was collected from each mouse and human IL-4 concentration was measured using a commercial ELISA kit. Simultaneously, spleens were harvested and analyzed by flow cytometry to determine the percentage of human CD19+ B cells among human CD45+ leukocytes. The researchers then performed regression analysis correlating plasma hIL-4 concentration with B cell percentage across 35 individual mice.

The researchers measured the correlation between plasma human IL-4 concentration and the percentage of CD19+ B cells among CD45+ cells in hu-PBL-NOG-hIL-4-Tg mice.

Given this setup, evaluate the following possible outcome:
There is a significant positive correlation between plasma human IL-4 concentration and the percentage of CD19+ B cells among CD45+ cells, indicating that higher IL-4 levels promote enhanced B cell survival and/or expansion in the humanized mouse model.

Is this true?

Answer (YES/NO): NO